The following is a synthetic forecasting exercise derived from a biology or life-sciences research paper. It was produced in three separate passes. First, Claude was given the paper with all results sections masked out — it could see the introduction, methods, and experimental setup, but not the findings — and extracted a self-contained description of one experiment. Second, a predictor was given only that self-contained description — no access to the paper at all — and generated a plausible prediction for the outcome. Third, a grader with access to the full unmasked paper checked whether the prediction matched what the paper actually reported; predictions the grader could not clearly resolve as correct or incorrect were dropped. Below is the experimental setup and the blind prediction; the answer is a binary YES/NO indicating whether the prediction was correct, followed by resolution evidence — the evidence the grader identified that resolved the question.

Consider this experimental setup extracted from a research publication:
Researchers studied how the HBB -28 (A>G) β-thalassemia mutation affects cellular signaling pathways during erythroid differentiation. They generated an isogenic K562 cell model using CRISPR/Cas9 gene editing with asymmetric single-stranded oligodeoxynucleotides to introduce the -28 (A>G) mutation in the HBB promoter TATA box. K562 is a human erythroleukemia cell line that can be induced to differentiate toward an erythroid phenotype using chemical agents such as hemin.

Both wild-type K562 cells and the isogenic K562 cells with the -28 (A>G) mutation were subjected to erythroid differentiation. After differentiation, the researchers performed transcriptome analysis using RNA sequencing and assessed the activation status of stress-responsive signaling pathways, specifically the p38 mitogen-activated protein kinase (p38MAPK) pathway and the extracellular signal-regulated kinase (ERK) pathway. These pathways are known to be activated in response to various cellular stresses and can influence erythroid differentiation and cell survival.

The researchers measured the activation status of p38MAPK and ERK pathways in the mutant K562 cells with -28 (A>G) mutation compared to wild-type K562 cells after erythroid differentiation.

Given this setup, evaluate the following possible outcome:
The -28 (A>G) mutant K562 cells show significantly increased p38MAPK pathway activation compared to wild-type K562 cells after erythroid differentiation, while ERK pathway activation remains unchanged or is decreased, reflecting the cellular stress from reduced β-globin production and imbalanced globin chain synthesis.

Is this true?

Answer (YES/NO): NO